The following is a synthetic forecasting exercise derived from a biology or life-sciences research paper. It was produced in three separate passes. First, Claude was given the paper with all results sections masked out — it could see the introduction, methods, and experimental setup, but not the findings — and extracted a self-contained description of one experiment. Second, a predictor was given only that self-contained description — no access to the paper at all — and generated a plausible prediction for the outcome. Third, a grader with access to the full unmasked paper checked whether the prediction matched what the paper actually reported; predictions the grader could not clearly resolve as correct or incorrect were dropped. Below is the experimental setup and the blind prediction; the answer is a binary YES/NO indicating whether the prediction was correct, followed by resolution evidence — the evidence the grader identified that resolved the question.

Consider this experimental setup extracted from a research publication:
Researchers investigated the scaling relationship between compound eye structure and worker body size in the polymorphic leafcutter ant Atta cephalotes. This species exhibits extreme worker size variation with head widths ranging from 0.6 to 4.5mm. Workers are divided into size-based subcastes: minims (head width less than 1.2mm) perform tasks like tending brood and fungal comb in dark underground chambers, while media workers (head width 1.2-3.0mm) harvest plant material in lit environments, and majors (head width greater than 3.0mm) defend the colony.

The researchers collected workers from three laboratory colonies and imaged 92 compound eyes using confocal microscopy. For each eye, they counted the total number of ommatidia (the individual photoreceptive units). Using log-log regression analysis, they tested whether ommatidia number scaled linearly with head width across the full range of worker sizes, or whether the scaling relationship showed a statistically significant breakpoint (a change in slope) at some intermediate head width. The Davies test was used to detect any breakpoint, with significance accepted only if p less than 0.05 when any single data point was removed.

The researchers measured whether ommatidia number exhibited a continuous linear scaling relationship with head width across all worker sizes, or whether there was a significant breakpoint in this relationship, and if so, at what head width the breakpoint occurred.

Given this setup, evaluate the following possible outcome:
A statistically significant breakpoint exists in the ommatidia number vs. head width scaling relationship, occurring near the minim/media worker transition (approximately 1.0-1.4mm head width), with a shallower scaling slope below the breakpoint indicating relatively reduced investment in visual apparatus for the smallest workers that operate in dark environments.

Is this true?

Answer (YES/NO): NO